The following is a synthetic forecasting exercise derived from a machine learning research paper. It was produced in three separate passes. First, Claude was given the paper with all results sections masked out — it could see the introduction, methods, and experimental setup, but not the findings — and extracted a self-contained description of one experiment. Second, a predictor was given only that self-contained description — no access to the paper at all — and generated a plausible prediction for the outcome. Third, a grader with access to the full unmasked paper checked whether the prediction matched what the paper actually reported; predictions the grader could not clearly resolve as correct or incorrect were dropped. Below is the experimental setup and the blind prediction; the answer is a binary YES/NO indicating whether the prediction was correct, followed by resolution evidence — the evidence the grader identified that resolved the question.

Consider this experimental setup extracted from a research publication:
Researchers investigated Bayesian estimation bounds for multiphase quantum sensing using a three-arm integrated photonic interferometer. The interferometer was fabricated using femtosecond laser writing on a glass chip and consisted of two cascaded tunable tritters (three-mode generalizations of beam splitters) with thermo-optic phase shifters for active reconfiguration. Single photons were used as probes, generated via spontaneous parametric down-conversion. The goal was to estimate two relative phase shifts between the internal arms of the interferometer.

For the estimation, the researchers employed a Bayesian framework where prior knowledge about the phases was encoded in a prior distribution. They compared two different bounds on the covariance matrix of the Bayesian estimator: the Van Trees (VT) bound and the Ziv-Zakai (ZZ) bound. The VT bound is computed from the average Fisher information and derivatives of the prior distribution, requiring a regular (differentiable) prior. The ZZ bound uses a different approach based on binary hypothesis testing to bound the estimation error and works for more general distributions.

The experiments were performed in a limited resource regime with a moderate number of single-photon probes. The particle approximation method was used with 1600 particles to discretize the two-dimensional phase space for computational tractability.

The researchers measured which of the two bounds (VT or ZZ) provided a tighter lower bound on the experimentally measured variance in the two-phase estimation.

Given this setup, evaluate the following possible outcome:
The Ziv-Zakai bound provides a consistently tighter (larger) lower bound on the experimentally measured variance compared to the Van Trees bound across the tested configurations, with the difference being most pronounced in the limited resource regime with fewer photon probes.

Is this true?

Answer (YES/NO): NO